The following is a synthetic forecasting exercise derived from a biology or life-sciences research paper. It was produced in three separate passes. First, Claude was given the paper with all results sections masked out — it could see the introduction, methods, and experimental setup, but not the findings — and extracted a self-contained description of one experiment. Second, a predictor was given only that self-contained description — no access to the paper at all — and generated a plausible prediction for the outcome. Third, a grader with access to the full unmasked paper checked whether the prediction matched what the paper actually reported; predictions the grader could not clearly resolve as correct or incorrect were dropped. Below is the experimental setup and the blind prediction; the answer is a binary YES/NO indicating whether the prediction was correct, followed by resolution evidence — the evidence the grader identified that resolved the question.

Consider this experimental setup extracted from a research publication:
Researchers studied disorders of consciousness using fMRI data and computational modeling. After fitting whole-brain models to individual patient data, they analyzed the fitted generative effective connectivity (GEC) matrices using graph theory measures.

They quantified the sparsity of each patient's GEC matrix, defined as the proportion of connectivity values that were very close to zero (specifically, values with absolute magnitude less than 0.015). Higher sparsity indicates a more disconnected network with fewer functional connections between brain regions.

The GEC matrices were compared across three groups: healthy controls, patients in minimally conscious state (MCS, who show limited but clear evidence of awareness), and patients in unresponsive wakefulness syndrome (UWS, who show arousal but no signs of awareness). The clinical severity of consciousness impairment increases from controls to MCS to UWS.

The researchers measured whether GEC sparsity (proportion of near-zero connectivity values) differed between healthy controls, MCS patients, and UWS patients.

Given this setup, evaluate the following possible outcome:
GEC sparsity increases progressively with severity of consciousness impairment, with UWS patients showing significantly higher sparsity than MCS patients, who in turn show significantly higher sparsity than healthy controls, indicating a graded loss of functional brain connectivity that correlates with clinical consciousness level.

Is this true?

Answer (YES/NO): NO